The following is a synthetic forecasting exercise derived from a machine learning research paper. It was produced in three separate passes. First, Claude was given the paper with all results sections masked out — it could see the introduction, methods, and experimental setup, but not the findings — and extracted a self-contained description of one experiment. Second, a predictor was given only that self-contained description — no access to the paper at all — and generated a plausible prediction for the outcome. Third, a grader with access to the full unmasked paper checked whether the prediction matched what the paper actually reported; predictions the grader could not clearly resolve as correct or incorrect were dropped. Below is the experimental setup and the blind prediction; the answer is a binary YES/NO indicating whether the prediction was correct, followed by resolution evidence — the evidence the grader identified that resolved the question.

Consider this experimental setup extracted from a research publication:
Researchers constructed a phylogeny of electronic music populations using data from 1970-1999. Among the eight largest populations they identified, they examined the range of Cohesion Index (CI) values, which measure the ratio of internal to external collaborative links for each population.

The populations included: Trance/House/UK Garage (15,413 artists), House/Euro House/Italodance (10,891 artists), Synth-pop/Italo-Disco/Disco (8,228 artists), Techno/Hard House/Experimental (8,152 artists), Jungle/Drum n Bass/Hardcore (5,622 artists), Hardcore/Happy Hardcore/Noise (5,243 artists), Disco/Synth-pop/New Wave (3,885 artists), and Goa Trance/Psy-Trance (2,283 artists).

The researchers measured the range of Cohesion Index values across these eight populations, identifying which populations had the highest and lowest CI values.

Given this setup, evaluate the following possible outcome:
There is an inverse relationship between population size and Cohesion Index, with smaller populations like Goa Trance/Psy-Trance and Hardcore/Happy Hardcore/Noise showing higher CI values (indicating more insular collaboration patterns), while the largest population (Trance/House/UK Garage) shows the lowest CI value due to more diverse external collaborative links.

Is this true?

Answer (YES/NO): NO